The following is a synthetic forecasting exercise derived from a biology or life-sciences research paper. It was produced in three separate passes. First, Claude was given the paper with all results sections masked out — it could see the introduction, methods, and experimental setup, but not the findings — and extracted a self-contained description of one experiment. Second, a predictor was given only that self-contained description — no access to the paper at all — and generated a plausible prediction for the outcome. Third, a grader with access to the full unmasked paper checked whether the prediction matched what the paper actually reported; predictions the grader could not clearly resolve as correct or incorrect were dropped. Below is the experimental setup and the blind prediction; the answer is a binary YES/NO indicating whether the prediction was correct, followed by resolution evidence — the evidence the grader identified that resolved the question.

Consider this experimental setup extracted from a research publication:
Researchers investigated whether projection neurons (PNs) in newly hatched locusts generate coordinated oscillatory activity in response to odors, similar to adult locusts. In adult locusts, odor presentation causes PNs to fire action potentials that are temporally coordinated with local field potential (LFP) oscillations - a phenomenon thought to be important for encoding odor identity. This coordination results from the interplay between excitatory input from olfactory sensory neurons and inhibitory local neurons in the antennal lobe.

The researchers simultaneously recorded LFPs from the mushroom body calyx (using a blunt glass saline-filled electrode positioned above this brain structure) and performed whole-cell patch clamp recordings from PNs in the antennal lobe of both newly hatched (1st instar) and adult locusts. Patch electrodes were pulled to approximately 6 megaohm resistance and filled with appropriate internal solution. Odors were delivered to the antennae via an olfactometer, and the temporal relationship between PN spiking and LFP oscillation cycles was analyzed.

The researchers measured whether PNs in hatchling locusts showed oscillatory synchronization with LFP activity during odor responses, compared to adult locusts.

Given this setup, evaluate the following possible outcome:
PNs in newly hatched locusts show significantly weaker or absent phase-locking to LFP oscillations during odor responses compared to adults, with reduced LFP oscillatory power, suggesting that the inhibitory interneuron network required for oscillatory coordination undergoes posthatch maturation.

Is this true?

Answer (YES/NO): NO